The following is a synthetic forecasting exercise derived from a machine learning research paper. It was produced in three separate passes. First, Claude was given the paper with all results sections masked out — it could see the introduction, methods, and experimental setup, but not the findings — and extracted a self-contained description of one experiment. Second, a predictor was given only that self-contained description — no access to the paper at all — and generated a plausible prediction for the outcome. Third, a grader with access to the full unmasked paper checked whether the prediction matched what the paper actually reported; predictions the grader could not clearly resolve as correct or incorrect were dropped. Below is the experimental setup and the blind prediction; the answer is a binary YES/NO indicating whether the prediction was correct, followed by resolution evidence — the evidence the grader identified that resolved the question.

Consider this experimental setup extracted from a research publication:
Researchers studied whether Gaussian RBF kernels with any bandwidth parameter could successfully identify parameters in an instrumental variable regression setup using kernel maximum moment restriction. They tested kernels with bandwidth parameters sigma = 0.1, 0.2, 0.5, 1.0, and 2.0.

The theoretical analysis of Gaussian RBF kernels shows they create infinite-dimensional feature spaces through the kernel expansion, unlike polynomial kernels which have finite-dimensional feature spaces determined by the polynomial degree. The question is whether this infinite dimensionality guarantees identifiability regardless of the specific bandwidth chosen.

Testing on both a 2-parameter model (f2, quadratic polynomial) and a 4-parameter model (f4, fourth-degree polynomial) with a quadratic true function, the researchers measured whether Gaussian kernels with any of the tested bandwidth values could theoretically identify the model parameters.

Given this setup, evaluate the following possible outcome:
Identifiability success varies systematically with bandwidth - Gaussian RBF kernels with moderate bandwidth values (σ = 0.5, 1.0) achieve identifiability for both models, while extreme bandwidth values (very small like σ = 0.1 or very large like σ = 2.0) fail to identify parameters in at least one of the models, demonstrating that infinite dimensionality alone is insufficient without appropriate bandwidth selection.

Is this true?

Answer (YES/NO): NO